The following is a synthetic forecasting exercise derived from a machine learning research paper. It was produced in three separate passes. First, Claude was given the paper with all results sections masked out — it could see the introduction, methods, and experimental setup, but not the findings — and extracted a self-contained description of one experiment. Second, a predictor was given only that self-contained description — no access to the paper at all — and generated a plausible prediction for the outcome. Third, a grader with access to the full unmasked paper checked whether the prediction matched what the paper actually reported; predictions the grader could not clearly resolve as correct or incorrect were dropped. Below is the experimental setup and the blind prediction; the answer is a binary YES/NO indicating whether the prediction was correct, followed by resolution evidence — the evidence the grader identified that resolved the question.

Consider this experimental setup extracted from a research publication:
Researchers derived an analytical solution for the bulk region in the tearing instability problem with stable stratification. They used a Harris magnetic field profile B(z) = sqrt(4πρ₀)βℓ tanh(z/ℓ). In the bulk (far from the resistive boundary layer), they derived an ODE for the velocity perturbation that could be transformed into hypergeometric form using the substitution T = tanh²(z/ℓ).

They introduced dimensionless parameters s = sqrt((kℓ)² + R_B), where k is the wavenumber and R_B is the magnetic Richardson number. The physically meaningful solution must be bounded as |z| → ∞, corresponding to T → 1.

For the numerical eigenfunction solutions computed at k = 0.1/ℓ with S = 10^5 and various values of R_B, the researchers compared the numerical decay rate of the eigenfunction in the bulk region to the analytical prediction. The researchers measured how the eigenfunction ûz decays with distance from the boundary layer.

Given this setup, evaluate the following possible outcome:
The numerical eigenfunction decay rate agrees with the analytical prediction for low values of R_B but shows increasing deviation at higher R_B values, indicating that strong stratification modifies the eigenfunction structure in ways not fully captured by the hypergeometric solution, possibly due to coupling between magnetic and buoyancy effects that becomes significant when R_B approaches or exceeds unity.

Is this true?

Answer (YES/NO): NO